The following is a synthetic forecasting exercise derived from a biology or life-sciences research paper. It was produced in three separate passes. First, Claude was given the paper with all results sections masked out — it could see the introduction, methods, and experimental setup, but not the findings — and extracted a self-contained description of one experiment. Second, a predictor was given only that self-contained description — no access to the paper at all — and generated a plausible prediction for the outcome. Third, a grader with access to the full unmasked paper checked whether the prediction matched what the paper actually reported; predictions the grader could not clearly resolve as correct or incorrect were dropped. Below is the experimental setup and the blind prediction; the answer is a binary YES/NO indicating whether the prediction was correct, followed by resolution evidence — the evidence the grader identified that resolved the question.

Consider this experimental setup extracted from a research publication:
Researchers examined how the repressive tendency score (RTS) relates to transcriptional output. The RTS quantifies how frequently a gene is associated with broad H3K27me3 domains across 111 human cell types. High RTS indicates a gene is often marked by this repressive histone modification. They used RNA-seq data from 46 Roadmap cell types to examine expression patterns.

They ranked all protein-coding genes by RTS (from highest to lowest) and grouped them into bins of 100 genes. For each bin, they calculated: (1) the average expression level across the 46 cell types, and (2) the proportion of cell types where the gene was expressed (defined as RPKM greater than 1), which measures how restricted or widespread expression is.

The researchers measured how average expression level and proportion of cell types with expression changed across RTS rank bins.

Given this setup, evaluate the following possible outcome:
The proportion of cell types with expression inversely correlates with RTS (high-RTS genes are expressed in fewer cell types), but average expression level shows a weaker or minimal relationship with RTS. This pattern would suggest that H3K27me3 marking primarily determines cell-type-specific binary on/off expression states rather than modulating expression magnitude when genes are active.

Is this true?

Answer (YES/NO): NO